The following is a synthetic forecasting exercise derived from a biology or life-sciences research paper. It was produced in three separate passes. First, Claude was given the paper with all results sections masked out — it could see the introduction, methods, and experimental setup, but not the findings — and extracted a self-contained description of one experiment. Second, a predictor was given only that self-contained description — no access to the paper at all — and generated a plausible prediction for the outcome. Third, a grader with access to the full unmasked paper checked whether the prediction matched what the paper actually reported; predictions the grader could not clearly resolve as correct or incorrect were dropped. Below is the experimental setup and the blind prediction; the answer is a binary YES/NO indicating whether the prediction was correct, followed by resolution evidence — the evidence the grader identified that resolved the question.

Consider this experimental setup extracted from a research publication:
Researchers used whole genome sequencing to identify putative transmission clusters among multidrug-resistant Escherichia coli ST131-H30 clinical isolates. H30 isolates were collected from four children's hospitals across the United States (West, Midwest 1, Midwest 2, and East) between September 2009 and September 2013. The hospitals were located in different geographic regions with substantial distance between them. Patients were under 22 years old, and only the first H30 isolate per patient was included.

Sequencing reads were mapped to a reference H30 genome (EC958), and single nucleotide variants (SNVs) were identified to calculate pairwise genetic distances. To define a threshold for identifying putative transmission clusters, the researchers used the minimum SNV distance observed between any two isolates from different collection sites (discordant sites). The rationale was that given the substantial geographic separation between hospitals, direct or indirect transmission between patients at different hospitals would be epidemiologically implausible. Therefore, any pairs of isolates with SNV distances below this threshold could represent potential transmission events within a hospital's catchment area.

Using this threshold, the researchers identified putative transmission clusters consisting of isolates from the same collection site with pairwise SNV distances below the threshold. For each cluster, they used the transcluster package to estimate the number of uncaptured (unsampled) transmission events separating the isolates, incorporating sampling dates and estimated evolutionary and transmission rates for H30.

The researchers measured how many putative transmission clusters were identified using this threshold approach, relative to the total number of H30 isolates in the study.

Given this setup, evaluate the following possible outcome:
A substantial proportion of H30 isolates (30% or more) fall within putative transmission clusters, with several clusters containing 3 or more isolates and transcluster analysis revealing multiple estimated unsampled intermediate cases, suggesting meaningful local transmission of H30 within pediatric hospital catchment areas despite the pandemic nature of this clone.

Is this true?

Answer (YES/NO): NO